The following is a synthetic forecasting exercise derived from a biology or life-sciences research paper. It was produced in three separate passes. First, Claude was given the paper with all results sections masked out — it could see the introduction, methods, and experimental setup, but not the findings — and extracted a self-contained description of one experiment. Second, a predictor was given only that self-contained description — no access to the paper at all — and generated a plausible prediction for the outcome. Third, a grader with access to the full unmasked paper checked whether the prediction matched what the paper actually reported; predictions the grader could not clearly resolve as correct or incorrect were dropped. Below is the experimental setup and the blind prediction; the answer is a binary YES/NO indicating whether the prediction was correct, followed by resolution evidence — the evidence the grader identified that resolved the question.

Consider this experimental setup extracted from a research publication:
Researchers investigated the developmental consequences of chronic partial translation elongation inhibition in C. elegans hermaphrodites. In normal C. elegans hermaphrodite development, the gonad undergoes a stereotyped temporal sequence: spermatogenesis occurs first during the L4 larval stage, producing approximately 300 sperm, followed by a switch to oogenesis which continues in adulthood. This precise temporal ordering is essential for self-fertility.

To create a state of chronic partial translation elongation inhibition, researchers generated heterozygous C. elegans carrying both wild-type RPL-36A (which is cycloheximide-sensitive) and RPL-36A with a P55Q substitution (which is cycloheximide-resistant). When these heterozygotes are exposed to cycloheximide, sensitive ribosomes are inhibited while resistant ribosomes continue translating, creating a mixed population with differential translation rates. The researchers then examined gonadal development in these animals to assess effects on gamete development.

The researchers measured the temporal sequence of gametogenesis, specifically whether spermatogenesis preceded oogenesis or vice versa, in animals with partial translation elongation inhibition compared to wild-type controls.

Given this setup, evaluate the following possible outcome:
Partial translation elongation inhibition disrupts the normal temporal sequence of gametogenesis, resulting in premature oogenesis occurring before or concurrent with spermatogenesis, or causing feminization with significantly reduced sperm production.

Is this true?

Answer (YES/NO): YES